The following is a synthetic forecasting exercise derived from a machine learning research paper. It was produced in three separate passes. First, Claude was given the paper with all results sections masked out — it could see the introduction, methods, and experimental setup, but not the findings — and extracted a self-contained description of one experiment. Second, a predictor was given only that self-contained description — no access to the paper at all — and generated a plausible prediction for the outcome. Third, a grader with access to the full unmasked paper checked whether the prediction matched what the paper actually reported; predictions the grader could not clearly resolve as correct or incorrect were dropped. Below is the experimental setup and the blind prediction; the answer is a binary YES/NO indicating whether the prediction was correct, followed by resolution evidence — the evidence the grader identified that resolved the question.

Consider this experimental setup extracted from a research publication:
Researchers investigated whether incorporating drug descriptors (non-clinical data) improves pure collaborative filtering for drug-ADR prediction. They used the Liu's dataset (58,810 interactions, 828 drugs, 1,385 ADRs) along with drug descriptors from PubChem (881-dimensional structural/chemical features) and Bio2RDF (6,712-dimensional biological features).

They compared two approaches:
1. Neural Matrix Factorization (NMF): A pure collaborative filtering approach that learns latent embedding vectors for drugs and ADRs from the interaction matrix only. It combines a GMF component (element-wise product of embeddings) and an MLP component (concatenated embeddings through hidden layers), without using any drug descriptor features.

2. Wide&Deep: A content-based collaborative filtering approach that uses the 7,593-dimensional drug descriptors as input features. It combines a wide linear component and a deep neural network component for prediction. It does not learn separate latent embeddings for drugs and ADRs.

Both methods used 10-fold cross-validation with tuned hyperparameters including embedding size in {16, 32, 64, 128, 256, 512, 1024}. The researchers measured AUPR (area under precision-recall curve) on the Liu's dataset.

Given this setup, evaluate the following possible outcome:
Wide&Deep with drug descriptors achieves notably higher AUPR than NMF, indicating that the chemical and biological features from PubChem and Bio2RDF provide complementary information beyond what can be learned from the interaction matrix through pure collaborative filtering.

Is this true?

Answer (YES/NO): YES